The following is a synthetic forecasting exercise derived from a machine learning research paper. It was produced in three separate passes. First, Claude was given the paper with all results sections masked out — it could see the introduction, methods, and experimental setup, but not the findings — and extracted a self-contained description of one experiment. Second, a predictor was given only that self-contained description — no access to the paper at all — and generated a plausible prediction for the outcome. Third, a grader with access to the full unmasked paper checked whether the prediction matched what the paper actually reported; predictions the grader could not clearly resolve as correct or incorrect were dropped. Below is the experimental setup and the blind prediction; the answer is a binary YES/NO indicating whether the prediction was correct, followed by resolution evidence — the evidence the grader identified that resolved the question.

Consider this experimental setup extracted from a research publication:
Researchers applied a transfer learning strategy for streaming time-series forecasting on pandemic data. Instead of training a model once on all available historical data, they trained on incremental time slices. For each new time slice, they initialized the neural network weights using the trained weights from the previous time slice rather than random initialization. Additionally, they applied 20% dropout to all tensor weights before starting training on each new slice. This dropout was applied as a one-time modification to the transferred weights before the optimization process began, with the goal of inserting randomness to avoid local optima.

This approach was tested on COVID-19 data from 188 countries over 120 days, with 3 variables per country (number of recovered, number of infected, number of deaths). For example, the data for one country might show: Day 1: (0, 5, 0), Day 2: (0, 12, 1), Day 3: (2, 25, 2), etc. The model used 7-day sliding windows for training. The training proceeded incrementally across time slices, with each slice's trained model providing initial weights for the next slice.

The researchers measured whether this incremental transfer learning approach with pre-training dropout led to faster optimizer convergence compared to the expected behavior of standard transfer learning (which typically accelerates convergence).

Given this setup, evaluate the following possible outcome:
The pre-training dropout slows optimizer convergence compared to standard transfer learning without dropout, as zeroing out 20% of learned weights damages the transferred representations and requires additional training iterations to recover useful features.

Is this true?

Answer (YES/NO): NO